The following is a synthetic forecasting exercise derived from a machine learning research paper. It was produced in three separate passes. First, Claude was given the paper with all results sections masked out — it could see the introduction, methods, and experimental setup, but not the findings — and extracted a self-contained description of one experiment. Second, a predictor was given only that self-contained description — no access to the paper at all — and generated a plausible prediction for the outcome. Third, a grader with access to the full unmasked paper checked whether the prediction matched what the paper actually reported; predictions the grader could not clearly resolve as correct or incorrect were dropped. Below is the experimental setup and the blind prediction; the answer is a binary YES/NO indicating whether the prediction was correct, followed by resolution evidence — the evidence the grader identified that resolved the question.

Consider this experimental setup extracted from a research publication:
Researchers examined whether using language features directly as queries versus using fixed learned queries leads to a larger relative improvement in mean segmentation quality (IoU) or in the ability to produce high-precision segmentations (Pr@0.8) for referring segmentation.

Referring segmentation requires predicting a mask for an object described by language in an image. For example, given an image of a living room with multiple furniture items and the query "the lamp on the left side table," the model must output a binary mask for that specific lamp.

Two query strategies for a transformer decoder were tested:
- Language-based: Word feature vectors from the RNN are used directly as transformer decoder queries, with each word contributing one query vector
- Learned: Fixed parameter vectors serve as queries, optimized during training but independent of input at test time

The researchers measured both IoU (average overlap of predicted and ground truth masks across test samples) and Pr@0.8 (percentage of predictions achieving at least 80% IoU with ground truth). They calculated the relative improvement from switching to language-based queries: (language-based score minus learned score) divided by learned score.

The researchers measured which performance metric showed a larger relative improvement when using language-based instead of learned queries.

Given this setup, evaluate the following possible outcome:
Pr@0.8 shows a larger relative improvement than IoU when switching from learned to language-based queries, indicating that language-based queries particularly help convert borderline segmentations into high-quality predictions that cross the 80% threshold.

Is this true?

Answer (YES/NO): YES